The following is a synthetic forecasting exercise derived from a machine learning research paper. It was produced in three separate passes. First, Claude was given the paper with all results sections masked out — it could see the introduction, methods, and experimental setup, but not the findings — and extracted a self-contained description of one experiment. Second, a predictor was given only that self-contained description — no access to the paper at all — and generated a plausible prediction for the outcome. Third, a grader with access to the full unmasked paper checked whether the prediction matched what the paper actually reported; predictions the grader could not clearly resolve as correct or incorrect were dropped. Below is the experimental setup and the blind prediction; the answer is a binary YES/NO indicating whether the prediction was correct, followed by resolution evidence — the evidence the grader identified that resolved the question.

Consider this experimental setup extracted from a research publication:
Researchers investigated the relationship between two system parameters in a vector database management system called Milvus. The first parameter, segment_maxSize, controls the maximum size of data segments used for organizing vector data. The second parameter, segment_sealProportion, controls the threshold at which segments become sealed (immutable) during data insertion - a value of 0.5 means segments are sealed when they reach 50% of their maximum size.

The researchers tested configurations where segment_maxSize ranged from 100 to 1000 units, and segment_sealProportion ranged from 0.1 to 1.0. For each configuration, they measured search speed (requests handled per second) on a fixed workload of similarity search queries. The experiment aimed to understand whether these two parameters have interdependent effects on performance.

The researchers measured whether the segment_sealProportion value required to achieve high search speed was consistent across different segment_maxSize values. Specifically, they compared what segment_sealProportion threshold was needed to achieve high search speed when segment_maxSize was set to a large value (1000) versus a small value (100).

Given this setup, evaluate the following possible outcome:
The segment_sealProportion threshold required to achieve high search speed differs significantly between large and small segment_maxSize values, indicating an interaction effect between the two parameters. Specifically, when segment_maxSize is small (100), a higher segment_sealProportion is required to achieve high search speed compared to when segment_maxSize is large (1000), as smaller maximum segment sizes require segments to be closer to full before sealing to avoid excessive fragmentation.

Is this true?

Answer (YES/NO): YES